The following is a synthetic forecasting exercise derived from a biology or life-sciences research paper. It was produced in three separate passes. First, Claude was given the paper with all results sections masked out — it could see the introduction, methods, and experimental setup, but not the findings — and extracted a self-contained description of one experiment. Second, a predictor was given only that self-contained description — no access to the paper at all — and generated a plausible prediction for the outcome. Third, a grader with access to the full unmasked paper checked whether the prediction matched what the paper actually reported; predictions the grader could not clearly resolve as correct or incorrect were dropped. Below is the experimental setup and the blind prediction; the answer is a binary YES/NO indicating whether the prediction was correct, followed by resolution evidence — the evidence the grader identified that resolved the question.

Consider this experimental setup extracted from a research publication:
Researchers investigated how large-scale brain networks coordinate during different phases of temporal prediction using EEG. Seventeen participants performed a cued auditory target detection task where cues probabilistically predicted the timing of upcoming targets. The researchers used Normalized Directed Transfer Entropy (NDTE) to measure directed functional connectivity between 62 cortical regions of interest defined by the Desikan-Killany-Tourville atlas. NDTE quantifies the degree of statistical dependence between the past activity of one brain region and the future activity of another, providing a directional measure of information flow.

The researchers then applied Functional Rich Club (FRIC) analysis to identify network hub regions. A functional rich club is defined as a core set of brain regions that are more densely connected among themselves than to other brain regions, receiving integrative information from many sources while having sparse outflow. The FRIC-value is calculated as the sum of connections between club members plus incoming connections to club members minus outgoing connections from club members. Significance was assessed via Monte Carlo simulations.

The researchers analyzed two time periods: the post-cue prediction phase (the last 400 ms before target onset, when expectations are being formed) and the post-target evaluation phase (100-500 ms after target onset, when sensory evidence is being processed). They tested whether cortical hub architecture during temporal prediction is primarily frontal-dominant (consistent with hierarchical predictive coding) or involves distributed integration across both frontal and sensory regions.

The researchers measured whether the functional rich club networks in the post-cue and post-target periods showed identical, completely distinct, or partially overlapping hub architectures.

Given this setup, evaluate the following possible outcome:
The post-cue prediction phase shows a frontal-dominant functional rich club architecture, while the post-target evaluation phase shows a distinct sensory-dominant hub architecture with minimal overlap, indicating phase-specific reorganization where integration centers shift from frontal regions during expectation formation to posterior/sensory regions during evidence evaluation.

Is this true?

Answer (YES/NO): NO